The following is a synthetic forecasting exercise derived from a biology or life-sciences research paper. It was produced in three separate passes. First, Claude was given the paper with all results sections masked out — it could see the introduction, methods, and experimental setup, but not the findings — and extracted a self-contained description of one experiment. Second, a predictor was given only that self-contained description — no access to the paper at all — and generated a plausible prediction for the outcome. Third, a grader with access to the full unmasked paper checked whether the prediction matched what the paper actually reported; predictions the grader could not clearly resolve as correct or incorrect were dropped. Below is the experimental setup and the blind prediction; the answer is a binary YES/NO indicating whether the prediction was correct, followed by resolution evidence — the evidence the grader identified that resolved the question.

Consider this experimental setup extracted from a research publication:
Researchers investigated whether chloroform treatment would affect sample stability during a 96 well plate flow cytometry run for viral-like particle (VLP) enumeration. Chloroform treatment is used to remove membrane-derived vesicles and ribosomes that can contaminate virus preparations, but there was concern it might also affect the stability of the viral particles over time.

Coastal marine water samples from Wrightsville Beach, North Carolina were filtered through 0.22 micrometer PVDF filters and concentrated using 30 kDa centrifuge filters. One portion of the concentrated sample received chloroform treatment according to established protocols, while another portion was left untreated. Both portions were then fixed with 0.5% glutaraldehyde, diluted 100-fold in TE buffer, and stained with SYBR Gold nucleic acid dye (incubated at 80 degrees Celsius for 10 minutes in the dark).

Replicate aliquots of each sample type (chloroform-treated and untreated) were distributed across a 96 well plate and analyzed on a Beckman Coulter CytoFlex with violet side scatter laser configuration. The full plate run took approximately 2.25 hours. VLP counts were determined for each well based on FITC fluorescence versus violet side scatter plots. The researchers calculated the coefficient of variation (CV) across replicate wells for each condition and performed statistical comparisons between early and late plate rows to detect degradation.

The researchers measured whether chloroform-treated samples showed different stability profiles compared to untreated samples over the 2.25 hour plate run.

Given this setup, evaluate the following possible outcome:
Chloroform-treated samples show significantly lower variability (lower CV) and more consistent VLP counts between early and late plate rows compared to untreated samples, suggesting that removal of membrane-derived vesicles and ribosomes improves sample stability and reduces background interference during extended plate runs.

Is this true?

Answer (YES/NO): YES